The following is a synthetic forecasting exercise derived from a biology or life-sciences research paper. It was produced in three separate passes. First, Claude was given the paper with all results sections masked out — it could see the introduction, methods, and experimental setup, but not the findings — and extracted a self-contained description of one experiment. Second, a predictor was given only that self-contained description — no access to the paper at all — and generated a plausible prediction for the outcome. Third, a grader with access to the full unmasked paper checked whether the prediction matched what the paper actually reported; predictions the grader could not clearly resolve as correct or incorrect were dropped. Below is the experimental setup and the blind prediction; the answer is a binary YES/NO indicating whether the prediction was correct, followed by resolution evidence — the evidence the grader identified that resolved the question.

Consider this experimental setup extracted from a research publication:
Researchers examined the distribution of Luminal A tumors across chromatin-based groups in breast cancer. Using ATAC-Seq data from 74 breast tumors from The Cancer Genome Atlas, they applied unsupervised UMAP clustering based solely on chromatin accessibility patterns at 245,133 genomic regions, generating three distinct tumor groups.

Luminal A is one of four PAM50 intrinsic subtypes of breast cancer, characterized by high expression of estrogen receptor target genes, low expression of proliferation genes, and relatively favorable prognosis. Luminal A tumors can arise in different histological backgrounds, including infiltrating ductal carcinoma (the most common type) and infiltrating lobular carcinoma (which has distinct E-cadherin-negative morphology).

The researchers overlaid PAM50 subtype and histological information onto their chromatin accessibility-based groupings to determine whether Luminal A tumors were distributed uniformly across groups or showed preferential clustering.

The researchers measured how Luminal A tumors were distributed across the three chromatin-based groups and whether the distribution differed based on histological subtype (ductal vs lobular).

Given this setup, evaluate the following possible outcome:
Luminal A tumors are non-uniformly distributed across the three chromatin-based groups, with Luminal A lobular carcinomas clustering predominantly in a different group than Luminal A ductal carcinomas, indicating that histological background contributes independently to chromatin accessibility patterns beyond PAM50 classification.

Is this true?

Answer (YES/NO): NO